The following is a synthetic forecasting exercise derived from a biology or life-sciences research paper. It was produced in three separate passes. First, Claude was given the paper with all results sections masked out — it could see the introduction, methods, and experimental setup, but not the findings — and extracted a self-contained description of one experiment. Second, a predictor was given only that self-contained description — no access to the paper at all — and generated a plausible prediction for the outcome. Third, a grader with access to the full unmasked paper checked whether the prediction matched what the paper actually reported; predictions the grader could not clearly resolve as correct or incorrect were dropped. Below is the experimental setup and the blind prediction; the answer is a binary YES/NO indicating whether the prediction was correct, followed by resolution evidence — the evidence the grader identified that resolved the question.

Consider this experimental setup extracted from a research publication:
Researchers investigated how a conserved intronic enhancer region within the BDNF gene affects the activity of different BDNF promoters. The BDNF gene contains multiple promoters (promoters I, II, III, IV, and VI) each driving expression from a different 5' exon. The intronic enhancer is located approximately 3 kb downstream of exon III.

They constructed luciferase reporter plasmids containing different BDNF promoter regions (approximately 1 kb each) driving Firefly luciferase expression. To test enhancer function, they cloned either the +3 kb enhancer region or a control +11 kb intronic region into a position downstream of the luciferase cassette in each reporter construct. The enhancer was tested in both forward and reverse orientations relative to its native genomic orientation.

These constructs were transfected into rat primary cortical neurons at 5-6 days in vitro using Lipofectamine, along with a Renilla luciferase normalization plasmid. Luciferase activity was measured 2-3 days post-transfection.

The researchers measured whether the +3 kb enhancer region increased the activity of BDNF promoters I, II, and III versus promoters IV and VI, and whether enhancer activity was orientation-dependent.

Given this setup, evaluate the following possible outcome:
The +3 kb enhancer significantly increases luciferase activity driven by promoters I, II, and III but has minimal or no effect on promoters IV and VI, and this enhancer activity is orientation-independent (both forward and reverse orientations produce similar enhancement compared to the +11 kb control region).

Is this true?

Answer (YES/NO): NO